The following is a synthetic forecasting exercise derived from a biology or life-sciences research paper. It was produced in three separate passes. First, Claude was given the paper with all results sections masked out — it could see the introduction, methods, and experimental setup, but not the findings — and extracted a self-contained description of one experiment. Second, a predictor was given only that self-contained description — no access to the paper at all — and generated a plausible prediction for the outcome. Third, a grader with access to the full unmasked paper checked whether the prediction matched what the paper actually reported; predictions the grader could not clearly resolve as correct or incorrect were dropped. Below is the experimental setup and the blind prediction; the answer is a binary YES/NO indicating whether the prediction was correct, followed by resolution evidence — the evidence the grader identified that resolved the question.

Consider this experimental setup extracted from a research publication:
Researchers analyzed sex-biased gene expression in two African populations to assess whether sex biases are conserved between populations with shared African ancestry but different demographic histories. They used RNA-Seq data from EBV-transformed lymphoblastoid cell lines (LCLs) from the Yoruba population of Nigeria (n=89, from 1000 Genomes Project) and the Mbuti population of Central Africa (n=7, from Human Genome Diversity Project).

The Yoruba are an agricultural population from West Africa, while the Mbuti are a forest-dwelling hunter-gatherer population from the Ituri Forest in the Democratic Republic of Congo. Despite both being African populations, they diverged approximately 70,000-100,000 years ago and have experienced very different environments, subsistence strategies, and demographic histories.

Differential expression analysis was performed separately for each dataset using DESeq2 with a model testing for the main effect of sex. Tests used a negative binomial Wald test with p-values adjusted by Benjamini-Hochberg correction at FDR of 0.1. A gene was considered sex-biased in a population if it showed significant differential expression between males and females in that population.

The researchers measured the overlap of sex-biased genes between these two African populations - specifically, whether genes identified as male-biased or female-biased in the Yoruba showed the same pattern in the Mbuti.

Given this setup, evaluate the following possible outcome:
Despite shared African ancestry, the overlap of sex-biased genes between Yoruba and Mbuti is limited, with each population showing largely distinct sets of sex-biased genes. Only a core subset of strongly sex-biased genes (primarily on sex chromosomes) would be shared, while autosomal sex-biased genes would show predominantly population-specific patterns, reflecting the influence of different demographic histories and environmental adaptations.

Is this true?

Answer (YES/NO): YES